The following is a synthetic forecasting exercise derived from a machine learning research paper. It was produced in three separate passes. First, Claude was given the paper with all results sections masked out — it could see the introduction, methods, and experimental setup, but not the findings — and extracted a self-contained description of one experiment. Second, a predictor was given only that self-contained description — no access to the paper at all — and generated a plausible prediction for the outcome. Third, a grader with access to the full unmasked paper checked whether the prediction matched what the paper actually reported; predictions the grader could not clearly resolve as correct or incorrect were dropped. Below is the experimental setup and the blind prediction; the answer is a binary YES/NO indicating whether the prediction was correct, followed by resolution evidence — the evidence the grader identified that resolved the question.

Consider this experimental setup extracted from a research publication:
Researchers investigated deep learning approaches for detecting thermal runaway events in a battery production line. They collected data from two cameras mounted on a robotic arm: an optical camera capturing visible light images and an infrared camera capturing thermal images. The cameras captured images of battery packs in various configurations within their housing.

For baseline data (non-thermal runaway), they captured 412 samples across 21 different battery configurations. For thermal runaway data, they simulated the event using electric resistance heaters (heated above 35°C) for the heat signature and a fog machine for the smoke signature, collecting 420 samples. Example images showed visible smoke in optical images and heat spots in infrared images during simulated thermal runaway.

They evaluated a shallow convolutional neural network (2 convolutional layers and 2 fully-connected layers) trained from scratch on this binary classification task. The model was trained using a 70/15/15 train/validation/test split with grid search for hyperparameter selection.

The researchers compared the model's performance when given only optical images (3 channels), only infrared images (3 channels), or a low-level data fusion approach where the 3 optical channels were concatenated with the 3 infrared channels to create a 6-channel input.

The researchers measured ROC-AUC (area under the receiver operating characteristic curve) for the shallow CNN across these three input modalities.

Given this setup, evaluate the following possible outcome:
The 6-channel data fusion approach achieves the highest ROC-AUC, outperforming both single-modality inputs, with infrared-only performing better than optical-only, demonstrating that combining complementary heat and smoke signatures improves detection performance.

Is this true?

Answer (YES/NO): NO